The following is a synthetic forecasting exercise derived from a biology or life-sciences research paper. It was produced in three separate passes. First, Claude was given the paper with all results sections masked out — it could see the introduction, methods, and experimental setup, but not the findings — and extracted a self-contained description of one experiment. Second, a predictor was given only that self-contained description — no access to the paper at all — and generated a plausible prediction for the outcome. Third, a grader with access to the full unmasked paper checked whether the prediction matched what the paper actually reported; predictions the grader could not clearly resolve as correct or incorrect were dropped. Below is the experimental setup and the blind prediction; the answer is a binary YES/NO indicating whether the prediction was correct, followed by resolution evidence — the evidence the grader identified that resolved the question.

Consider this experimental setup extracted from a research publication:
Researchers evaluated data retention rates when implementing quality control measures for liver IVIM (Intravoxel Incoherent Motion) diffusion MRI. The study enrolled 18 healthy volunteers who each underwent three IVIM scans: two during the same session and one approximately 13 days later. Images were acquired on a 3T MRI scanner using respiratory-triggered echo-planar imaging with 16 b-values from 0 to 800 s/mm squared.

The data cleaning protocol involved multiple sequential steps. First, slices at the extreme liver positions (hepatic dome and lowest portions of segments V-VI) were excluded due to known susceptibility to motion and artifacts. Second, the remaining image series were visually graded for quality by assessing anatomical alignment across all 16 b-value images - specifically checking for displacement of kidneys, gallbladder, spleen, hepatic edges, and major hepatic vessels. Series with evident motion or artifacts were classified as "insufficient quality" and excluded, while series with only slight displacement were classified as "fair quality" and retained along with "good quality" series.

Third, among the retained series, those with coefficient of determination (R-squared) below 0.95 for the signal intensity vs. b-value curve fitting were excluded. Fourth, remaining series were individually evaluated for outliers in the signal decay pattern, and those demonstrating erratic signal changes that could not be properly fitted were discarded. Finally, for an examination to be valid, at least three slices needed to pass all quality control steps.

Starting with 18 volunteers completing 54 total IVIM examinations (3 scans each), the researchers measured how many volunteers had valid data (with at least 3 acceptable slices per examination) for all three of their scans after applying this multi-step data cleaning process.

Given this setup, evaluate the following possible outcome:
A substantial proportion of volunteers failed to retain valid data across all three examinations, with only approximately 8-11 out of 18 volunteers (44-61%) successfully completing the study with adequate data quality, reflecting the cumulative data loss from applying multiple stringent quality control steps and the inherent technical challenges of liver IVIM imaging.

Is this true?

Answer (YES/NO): NO